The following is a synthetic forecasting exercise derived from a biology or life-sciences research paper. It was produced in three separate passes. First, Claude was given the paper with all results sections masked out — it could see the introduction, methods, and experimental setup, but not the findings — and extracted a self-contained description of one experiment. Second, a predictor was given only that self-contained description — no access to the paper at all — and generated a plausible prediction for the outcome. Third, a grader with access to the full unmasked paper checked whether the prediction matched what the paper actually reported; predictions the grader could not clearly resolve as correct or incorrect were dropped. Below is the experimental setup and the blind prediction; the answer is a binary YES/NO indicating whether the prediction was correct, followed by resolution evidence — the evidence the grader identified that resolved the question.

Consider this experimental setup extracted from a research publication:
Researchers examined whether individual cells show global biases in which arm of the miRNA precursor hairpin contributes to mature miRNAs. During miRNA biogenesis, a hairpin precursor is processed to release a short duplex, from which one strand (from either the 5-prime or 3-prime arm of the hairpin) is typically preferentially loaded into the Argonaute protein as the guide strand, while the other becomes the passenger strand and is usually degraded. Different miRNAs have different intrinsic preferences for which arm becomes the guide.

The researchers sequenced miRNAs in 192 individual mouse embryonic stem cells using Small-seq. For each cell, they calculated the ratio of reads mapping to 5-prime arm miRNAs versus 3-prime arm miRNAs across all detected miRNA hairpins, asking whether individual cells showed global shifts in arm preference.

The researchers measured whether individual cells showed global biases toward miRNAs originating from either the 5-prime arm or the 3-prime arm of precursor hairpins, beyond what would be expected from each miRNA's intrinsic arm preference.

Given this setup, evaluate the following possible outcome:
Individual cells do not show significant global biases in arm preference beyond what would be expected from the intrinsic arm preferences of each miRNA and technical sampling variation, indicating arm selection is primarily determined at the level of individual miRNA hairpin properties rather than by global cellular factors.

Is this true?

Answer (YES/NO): NO